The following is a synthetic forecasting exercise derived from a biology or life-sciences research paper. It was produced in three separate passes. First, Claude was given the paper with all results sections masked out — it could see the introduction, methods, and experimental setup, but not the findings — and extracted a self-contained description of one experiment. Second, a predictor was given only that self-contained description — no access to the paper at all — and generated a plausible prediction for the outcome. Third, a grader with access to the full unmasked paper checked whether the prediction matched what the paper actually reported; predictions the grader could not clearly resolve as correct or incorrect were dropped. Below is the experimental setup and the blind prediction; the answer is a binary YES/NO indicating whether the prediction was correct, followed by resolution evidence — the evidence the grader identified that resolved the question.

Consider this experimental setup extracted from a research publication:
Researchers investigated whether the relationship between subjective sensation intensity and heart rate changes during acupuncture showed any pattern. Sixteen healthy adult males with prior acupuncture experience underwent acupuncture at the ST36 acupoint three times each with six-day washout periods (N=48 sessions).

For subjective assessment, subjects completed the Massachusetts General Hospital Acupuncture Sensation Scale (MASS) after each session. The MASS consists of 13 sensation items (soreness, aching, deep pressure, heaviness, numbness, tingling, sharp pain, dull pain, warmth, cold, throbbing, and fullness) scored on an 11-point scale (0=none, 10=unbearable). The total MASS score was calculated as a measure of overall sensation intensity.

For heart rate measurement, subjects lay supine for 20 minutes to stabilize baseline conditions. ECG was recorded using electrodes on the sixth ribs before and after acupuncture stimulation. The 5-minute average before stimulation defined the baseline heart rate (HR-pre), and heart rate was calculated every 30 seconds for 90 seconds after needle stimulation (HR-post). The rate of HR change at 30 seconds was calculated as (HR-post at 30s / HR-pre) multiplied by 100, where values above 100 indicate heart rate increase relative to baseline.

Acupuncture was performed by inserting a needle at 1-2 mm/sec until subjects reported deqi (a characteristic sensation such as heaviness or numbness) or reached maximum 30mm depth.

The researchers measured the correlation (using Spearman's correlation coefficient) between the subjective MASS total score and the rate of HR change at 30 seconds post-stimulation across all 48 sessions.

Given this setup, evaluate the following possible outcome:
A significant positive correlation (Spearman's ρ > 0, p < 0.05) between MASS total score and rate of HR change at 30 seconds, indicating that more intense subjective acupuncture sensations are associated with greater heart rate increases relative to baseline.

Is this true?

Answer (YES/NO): NO